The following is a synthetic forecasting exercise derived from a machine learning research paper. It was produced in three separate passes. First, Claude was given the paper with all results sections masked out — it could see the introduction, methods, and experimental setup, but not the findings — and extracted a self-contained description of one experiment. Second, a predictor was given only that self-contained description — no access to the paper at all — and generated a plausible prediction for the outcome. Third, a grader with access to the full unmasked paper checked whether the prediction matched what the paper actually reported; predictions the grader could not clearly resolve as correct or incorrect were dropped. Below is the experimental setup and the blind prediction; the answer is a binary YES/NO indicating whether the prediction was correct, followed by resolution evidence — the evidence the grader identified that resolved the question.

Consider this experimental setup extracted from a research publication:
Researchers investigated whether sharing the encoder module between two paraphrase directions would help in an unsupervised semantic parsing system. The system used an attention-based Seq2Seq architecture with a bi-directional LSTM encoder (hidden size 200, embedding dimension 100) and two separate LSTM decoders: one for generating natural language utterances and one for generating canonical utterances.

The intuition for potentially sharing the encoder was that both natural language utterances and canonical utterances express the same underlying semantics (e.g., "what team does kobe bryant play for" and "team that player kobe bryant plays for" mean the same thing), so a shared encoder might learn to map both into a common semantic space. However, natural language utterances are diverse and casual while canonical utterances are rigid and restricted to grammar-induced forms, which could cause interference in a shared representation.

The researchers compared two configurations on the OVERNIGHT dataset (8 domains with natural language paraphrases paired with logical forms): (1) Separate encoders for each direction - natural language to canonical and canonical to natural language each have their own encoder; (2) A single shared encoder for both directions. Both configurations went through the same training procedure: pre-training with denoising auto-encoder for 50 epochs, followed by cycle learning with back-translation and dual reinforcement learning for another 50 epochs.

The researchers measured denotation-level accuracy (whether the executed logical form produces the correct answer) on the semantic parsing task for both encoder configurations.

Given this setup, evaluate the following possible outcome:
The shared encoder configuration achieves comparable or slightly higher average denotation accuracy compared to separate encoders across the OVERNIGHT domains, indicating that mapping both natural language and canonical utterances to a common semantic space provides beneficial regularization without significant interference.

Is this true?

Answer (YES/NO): NO